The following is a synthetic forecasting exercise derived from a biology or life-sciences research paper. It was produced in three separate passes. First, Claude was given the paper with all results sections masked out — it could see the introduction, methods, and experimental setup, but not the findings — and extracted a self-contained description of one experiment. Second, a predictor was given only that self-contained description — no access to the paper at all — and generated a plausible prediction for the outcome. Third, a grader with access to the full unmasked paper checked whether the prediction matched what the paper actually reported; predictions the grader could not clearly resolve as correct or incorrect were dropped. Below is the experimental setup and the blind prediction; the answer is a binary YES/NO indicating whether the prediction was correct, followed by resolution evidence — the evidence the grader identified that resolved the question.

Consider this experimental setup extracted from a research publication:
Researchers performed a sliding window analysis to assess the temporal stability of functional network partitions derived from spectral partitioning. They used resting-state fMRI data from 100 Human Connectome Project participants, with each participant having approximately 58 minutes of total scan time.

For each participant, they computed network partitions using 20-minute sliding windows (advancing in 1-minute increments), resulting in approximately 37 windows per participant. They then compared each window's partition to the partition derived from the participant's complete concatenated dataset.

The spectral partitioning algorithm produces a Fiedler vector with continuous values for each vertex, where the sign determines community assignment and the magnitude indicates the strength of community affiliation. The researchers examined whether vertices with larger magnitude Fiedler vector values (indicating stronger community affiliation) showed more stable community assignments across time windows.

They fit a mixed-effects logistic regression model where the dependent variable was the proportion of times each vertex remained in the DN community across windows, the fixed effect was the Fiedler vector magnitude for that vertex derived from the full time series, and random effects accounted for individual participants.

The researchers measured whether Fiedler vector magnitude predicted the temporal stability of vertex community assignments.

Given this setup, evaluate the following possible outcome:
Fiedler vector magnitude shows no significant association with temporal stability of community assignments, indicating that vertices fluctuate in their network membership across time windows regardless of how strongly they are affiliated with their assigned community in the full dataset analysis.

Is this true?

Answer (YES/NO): NO